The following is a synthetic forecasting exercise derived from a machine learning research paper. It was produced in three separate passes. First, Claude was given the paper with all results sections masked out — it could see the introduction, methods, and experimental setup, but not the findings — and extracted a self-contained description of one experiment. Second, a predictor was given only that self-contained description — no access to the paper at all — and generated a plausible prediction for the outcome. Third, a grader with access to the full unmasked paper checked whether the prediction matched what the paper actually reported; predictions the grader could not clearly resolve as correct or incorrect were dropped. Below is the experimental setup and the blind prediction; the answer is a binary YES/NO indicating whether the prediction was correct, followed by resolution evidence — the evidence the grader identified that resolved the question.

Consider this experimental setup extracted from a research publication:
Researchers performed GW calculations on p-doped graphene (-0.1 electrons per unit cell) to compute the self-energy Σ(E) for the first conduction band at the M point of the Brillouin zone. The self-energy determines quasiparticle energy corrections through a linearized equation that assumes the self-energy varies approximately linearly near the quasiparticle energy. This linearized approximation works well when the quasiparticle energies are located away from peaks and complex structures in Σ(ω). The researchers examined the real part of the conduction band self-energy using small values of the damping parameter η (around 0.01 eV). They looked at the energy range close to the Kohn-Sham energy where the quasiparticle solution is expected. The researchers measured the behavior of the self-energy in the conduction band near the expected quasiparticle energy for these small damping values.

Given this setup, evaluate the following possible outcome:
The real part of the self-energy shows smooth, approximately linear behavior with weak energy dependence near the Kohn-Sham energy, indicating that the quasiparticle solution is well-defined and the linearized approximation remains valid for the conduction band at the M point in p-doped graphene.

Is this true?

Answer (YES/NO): NO